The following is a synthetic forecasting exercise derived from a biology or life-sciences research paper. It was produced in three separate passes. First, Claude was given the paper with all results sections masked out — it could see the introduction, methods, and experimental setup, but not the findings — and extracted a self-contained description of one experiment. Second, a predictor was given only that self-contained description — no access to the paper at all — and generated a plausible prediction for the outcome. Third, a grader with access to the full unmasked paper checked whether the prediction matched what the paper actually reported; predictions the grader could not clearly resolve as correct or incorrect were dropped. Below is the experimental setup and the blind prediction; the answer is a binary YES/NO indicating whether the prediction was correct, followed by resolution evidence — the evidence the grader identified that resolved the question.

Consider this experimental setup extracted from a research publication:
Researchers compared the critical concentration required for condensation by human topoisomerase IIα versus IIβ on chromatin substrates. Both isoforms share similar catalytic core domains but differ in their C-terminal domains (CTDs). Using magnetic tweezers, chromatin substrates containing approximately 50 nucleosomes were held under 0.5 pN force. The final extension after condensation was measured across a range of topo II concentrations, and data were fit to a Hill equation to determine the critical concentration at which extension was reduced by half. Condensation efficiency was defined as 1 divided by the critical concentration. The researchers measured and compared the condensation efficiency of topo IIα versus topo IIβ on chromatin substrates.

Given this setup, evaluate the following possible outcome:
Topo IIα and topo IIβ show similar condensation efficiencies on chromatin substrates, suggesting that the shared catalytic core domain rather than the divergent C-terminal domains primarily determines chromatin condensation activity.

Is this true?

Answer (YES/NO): NO